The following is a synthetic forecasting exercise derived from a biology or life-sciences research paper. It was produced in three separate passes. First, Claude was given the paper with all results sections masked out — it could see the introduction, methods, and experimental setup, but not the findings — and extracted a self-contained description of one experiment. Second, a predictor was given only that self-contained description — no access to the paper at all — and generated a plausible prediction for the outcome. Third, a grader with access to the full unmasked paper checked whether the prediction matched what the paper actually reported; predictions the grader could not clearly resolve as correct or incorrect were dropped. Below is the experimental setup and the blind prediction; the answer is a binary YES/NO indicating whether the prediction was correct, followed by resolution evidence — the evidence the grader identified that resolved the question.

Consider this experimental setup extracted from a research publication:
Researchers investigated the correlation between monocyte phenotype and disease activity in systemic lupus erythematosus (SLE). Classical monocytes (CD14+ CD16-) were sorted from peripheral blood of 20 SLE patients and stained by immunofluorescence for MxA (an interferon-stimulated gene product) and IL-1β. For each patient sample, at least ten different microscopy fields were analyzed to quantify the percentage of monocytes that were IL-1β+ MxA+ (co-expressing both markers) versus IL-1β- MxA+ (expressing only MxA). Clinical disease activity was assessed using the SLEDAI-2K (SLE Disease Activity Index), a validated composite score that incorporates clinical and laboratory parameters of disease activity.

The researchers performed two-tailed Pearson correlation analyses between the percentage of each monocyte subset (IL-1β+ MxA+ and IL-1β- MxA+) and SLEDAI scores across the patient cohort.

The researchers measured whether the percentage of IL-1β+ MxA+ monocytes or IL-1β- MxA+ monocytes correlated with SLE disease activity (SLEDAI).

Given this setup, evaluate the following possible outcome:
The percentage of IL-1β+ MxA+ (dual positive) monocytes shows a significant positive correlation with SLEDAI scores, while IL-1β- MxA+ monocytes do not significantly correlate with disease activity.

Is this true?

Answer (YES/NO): YES